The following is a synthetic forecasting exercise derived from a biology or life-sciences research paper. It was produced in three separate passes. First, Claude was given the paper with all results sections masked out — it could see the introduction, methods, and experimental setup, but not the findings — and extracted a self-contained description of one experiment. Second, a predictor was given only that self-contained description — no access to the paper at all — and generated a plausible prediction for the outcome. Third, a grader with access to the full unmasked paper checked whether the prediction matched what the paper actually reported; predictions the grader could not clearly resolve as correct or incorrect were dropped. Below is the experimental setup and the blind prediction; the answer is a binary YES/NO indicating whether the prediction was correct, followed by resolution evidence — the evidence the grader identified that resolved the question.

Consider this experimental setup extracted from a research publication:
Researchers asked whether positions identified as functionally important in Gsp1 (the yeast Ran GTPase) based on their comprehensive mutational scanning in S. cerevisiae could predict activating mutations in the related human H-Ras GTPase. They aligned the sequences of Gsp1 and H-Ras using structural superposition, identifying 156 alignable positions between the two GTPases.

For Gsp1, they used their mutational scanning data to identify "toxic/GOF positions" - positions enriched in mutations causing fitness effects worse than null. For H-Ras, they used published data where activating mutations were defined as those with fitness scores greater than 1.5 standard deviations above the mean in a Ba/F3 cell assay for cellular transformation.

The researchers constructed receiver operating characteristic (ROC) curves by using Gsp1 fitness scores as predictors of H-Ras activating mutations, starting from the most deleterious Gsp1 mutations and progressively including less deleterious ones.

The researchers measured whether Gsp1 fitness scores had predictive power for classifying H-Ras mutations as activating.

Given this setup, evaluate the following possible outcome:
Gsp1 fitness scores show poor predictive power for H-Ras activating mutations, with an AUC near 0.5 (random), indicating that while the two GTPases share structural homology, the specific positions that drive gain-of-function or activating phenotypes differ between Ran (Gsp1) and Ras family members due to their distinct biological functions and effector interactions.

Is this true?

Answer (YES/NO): NO